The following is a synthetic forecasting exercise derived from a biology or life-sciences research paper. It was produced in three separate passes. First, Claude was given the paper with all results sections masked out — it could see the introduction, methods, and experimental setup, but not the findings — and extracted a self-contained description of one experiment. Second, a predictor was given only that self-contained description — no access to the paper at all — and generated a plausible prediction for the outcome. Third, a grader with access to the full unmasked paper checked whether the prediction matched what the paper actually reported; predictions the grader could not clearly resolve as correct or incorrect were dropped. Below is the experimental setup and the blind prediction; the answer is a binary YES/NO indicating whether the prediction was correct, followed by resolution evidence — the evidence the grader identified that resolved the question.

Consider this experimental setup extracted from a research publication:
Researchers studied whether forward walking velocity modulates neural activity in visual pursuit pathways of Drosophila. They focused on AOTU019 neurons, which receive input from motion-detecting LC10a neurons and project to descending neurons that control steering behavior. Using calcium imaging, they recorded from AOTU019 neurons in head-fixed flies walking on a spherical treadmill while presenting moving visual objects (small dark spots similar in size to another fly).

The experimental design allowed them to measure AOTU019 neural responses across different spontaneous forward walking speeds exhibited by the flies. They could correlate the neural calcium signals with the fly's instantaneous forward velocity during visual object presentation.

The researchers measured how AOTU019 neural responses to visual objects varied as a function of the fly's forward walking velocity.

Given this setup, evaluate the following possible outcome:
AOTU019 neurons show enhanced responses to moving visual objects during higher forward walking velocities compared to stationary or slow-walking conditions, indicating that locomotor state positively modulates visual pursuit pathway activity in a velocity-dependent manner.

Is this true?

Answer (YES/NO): YES